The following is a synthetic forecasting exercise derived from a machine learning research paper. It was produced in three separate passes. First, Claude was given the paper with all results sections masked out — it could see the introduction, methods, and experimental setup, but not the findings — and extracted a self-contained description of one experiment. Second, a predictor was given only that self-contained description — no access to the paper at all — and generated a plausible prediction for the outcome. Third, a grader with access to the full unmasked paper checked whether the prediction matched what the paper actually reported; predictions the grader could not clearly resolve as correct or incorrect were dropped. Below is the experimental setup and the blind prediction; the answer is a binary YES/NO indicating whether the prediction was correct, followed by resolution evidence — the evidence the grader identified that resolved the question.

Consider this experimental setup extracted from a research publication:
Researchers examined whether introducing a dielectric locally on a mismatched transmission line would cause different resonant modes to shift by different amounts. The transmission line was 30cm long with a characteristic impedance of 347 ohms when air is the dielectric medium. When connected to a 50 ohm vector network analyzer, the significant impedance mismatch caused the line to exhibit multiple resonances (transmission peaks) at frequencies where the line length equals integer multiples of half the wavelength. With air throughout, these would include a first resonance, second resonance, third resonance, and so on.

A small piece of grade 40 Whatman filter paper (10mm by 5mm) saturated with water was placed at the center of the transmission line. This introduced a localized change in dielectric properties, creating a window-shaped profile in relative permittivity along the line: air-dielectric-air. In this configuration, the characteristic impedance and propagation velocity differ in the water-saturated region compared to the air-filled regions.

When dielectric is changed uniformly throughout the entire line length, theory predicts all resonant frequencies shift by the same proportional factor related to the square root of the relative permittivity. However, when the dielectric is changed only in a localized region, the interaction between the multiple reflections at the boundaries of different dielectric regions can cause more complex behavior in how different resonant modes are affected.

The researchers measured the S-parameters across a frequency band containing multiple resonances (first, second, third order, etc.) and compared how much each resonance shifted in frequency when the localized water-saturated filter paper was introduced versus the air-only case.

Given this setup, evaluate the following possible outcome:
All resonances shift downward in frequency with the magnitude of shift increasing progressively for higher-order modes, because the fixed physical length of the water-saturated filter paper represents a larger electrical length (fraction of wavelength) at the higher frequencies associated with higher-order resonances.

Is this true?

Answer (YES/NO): NO